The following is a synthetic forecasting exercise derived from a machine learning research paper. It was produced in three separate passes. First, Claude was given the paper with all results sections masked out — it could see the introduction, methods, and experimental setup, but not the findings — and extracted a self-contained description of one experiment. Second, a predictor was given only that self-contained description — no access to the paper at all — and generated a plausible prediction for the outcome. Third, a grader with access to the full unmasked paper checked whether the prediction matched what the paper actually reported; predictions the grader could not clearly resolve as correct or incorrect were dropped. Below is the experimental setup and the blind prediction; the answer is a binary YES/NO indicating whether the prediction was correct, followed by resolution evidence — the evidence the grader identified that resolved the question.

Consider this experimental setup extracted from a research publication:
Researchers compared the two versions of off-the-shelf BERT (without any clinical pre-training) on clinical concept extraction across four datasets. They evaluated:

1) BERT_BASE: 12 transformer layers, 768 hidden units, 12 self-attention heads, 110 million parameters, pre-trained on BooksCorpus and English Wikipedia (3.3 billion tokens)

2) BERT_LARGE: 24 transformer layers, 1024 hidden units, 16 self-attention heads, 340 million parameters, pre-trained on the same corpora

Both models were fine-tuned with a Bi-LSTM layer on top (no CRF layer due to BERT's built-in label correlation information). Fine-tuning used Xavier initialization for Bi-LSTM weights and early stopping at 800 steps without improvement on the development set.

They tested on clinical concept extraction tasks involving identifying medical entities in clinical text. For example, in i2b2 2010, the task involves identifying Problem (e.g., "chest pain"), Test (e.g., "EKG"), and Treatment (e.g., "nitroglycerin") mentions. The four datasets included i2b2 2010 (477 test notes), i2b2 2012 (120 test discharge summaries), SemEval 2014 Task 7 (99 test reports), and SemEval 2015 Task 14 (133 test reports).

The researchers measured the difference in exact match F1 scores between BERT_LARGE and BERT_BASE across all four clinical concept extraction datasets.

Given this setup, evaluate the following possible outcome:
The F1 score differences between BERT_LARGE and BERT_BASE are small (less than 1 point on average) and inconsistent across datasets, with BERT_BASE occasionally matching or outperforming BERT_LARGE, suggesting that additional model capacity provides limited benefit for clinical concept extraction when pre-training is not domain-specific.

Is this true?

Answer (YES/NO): NO